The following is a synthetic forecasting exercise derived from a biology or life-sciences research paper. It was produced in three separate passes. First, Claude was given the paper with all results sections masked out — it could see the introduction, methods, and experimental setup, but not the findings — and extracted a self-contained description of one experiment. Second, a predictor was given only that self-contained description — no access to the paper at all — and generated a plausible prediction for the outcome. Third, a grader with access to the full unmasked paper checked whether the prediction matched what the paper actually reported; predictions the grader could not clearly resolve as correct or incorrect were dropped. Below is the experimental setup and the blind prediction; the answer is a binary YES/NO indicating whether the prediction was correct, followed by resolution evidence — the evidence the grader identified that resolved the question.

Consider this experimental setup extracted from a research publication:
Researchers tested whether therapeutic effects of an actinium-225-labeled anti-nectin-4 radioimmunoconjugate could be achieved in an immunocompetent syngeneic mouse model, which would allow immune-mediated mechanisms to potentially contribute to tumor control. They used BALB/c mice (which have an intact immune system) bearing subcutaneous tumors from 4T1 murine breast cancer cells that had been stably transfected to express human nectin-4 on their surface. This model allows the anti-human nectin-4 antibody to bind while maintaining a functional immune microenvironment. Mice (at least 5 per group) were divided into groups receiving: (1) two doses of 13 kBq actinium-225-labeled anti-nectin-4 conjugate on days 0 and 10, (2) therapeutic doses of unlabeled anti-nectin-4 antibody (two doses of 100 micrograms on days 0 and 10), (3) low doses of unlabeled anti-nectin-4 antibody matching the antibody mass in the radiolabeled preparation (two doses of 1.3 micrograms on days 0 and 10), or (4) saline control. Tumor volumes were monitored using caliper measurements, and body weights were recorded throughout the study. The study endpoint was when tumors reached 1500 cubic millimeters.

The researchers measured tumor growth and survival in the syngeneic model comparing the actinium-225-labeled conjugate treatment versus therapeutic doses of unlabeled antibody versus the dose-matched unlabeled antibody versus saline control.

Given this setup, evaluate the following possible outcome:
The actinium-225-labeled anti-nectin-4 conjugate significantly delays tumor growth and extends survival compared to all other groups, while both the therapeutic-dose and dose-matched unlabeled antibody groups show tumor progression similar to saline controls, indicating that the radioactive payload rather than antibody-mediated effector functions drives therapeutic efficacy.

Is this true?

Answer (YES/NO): NO